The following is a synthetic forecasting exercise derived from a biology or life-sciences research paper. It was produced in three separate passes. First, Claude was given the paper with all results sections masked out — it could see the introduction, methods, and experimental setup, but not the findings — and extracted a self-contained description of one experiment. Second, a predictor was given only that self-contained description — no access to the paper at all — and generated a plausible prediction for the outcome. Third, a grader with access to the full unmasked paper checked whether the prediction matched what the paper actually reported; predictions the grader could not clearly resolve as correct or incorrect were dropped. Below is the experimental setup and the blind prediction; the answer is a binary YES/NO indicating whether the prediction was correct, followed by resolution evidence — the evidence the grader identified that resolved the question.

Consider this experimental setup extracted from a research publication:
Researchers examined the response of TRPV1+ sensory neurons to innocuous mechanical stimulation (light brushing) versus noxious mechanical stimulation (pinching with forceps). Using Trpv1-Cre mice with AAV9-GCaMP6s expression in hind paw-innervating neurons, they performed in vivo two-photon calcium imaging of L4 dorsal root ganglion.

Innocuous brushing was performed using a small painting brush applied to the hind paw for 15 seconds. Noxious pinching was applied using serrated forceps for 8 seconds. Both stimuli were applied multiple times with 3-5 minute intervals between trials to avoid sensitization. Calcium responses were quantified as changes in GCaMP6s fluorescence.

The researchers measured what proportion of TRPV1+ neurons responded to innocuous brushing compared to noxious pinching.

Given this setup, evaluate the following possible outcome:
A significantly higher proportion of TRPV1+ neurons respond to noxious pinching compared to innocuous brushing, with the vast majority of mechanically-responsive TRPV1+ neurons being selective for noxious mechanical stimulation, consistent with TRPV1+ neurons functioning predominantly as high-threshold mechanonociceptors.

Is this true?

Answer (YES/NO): YES